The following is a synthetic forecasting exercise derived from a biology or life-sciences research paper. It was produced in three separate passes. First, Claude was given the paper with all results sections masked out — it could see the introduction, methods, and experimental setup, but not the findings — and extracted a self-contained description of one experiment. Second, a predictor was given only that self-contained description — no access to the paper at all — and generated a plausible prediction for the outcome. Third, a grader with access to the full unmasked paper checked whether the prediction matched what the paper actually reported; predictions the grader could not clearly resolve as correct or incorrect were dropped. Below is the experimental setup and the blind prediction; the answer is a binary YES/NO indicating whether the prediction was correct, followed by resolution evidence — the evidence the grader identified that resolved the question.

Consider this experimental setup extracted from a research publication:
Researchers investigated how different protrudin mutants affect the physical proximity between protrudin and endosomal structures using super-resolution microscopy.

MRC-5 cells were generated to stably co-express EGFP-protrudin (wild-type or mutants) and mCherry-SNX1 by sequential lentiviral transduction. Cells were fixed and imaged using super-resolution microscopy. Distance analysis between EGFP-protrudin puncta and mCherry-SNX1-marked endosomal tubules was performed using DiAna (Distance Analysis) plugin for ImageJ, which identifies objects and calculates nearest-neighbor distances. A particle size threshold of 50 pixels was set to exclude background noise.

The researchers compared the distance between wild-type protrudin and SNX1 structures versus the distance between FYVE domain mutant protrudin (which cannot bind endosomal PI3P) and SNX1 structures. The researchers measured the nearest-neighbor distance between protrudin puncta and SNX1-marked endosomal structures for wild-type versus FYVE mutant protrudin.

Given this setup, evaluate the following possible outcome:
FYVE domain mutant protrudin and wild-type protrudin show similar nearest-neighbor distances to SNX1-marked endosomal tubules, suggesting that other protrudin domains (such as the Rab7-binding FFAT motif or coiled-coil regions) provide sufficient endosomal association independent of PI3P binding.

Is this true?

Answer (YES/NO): NO